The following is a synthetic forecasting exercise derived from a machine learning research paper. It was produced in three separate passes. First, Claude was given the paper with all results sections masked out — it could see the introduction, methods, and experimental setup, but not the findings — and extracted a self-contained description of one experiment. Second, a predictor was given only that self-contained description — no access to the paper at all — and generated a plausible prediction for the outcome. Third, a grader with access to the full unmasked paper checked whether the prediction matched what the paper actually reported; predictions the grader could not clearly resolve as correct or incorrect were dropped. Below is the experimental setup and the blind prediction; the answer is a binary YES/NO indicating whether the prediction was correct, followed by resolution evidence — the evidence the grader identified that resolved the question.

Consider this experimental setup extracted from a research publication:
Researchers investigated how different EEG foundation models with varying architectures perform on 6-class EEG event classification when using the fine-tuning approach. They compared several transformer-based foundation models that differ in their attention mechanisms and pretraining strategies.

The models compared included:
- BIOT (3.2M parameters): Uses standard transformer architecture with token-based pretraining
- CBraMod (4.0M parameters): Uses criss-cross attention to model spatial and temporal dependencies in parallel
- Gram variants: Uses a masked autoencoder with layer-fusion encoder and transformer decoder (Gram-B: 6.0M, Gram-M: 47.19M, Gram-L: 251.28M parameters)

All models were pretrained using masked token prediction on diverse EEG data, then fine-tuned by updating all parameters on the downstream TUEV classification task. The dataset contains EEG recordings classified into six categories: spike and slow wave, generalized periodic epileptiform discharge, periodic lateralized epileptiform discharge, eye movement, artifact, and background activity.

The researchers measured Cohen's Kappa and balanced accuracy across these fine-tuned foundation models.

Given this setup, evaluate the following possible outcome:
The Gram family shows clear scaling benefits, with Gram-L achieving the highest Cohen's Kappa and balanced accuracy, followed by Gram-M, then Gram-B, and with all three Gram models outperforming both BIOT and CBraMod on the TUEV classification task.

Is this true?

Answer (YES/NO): NO